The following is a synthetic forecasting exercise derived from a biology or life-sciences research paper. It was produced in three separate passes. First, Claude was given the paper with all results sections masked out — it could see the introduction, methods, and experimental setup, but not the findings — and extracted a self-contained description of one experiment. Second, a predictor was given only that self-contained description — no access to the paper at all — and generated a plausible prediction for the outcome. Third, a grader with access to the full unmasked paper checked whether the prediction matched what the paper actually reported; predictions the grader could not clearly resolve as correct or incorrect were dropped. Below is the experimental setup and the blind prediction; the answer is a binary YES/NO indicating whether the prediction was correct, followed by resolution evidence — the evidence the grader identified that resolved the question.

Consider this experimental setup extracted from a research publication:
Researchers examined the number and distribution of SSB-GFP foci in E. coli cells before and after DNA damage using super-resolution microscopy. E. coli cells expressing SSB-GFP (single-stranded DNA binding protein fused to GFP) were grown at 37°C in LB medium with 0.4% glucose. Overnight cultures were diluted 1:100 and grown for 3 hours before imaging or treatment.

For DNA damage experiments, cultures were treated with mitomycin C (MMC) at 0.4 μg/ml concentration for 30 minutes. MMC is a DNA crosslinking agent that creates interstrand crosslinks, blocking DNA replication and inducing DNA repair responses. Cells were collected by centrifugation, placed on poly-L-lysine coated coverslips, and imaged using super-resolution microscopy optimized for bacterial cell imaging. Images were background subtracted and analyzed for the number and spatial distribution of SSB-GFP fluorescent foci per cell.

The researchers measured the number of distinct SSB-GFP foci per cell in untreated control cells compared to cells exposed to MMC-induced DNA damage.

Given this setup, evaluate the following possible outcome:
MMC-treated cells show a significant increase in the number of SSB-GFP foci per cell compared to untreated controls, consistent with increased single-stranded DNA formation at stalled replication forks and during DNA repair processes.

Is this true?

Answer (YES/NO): YES